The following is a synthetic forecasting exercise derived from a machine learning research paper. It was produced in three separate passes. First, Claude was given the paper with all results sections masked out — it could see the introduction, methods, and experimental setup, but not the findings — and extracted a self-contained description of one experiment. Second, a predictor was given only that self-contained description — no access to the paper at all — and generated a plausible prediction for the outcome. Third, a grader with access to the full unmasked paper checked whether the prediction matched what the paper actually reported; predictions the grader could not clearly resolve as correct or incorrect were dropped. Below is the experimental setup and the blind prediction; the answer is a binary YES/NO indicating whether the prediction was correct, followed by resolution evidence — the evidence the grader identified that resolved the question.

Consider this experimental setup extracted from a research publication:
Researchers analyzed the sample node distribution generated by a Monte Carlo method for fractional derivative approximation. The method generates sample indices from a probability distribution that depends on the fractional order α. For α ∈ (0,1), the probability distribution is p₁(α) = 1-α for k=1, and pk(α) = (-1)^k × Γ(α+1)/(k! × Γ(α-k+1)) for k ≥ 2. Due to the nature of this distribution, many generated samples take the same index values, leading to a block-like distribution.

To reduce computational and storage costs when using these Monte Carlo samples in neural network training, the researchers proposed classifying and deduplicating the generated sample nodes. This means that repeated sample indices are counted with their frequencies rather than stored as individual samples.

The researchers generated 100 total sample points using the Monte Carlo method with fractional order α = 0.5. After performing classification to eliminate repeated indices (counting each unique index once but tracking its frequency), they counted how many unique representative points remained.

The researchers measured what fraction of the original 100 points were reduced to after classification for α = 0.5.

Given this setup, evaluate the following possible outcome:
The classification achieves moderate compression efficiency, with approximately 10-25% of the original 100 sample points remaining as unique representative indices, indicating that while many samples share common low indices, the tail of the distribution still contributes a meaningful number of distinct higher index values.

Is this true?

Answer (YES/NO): YES